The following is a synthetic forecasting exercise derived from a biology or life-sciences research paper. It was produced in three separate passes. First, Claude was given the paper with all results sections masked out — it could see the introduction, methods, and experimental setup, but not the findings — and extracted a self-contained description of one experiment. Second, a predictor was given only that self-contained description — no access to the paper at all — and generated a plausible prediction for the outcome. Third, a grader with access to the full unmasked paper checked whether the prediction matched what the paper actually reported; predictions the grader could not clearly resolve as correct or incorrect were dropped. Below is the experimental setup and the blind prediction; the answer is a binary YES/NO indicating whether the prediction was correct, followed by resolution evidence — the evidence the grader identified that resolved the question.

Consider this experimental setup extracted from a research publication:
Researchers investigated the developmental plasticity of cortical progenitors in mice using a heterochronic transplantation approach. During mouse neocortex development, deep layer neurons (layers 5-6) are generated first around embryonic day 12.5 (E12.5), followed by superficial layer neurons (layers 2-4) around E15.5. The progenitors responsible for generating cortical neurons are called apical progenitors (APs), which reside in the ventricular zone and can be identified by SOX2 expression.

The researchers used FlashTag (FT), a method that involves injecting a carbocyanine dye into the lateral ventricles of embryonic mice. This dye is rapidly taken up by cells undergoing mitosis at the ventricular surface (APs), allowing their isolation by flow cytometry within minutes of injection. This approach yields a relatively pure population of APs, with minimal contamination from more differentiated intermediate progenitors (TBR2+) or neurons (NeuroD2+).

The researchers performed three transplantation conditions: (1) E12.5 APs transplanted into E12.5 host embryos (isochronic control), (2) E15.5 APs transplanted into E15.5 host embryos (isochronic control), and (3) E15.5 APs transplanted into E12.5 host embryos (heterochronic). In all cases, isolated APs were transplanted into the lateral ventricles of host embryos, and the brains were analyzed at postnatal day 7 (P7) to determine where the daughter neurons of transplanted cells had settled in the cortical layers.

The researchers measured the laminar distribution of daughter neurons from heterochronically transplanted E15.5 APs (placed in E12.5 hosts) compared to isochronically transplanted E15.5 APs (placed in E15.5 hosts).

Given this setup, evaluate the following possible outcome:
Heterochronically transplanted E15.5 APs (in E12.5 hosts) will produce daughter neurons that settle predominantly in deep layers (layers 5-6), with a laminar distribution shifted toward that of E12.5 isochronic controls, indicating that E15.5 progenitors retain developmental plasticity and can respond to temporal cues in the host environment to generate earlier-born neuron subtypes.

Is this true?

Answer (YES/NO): NO